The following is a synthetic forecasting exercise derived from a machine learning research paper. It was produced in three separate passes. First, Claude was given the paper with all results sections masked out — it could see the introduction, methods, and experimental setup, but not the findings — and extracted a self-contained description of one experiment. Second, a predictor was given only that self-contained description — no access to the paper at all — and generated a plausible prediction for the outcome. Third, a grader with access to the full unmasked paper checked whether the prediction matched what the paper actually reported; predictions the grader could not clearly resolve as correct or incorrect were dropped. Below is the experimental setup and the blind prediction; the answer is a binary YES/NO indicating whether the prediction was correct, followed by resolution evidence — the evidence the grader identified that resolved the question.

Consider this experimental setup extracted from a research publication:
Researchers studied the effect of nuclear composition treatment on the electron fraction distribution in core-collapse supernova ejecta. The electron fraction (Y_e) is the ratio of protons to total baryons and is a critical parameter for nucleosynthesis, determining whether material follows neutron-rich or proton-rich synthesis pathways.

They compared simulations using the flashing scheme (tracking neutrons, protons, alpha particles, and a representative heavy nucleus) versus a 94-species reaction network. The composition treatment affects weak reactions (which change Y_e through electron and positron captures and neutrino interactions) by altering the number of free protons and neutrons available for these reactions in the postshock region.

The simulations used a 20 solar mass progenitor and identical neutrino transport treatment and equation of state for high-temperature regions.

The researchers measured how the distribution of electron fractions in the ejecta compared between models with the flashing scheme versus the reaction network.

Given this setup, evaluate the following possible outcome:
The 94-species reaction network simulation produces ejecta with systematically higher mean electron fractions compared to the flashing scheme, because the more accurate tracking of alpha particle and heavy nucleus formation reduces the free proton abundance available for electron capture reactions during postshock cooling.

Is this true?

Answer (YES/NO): NO